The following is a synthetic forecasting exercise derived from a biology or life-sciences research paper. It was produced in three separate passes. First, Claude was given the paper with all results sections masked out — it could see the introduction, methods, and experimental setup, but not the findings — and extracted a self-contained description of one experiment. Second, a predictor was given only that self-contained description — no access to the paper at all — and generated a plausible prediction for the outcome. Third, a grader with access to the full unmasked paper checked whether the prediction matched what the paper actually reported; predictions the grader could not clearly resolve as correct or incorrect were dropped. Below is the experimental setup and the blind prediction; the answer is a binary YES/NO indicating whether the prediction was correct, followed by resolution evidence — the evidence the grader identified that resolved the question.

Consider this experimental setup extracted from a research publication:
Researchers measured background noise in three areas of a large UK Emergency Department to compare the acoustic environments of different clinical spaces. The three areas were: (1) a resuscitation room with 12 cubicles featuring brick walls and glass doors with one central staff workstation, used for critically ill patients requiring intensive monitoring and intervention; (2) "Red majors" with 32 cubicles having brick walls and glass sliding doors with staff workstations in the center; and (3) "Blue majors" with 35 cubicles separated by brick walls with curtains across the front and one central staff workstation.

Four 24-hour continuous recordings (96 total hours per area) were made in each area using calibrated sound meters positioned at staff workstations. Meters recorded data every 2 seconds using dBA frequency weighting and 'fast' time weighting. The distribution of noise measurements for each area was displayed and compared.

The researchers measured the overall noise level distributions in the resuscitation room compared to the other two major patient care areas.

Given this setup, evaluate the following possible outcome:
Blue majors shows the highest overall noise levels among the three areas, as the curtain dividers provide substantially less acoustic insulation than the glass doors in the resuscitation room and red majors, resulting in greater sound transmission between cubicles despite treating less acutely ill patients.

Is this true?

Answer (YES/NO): NO